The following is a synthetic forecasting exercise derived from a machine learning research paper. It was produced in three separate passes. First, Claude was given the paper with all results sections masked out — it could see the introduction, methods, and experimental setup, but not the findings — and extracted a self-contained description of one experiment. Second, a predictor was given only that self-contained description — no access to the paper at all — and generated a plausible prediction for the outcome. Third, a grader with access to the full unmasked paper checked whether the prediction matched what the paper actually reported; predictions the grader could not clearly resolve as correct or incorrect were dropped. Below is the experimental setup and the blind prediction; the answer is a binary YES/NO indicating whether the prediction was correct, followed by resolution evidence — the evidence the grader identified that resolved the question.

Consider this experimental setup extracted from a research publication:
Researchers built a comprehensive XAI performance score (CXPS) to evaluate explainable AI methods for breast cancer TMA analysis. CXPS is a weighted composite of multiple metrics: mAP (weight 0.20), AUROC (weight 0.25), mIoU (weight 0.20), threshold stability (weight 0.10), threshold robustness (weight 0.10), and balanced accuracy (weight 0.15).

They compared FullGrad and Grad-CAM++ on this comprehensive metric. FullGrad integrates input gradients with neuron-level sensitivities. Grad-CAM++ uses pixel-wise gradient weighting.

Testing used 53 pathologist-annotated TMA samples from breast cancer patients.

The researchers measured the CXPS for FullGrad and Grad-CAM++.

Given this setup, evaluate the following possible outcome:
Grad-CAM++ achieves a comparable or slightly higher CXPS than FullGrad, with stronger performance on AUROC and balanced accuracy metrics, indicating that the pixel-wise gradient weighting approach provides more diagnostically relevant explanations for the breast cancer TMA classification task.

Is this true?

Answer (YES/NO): NO